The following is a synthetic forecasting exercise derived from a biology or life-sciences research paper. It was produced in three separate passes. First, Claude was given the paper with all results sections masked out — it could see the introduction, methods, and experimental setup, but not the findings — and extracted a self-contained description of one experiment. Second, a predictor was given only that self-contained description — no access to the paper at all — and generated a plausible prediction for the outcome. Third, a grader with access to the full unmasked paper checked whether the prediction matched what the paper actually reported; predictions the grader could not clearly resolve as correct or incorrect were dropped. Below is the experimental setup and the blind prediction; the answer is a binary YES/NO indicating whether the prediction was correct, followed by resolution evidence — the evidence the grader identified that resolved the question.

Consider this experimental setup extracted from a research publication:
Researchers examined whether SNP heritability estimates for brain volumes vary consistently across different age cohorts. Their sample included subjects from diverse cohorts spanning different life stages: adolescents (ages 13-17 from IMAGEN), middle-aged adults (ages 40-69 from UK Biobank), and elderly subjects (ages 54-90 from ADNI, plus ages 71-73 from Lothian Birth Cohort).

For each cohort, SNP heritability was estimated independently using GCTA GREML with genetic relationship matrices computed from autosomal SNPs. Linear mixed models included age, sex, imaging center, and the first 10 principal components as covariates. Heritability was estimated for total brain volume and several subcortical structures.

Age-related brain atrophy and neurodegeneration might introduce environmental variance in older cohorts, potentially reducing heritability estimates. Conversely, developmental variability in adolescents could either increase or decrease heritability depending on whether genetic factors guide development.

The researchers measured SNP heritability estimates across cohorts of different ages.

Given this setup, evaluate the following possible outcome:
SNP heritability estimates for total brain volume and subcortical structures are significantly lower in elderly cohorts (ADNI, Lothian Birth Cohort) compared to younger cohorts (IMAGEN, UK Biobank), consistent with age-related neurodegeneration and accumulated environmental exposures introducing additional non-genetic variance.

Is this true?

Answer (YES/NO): NO